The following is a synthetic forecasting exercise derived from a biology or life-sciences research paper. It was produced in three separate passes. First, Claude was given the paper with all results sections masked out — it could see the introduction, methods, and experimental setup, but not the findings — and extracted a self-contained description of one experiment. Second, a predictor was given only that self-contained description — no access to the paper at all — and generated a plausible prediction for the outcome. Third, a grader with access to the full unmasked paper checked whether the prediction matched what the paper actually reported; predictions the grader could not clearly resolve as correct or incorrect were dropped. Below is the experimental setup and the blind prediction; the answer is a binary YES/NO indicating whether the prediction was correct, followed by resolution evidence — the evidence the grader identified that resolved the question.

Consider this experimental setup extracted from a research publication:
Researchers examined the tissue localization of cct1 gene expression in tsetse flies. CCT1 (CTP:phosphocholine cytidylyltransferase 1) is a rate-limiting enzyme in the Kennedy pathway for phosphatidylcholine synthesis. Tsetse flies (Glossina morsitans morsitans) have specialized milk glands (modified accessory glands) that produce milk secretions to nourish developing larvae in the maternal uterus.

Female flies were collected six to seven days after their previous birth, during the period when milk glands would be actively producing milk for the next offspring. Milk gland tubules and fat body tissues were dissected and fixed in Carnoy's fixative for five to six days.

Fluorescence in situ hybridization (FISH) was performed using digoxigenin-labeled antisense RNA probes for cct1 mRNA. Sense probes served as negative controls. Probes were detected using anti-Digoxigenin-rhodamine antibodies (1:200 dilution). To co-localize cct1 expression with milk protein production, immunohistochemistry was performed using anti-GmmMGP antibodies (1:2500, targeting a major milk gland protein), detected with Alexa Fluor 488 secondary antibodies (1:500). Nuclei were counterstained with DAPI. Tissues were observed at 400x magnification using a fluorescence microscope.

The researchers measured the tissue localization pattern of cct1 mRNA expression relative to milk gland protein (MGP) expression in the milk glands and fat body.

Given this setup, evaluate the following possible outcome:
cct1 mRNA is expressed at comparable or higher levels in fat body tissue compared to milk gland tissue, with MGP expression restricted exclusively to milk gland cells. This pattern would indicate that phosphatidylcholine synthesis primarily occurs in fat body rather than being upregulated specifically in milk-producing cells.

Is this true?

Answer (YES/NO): NO